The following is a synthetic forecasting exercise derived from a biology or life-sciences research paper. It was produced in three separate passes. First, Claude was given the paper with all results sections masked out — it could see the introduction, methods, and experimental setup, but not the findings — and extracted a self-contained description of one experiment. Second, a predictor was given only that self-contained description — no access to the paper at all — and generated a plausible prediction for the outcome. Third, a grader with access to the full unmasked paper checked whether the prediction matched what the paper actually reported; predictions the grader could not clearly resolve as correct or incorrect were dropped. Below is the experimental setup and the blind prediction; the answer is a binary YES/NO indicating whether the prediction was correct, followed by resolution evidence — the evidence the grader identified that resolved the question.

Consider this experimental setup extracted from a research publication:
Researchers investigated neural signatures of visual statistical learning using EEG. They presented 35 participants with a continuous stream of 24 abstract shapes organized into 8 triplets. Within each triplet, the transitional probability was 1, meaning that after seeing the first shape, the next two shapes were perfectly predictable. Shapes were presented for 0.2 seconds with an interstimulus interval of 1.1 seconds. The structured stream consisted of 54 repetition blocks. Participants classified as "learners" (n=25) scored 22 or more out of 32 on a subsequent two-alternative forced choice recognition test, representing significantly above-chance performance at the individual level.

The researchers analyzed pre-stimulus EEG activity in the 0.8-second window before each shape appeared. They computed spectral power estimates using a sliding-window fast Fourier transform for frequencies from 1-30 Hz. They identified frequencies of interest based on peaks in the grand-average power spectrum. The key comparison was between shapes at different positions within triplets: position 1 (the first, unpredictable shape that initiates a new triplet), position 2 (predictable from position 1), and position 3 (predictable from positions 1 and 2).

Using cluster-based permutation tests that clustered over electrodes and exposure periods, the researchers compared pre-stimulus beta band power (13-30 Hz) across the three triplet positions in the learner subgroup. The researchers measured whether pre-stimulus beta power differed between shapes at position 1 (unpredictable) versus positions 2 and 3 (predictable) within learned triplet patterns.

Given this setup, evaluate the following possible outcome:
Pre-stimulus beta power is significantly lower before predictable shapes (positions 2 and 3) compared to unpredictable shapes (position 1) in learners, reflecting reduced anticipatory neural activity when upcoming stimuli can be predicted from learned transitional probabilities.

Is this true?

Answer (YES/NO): YES